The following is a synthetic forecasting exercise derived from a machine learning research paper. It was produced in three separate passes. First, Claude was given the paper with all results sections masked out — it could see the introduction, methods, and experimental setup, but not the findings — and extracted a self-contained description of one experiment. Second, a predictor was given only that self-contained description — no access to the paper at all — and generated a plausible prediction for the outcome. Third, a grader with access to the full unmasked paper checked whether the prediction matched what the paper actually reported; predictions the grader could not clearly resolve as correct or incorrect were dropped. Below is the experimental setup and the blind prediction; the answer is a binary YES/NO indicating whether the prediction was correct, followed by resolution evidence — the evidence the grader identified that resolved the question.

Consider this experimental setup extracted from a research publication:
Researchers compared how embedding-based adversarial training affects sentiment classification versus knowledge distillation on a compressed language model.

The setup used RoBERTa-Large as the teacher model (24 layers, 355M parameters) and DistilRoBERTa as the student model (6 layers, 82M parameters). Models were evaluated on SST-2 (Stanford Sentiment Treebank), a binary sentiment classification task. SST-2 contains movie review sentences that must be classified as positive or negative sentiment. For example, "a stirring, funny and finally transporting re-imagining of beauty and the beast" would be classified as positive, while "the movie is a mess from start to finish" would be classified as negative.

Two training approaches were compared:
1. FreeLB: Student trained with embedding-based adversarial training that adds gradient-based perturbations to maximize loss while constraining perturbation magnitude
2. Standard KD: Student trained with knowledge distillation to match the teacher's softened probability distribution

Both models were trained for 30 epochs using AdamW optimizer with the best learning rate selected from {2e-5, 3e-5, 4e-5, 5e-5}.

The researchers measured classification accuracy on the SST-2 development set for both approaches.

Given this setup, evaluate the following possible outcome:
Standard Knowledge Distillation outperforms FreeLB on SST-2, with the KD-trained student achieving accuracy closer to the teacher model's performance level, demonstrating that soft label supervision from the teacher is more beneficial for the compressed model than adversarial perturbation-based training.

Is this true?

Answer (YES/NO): NO